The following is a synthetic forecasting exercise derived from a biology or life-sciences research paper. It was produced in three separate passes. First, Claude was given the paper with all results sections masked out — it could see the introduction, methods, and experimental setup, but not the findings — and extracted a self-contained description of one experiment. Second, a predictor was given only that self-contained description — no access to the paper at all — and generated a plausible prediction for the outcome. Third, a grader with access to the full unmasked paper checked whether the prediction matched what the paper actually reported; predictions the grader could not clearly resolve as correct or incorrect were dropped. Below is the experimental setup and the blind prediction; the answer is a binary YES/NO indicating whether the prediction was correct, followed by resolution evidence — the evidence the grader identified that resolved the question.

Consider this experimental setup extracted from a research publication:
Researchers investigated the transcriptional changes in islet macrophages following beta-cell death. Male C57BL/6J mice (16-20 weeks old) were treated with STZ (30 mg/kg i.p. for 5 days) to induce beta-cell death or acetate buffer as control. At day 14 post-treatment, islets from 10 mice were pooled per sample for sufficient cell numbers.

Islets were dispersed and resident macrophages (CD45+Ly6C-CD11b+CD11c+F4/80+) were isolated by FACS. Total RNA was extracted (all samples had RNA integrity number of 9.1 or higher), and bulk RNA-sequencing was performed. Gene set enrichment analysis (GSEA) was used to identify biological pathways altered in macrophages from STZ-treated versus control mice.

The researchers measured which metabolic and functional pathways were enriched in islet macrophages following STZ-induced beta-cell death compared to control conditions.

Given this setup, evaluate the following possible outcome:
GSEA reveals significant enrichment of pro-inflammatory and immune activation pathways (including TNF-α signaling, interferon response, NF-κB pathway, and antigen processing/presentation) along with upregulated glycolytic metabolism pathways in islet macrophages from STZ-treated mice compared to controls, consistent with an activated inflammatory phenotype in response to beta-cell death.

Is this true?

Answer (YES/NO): NO